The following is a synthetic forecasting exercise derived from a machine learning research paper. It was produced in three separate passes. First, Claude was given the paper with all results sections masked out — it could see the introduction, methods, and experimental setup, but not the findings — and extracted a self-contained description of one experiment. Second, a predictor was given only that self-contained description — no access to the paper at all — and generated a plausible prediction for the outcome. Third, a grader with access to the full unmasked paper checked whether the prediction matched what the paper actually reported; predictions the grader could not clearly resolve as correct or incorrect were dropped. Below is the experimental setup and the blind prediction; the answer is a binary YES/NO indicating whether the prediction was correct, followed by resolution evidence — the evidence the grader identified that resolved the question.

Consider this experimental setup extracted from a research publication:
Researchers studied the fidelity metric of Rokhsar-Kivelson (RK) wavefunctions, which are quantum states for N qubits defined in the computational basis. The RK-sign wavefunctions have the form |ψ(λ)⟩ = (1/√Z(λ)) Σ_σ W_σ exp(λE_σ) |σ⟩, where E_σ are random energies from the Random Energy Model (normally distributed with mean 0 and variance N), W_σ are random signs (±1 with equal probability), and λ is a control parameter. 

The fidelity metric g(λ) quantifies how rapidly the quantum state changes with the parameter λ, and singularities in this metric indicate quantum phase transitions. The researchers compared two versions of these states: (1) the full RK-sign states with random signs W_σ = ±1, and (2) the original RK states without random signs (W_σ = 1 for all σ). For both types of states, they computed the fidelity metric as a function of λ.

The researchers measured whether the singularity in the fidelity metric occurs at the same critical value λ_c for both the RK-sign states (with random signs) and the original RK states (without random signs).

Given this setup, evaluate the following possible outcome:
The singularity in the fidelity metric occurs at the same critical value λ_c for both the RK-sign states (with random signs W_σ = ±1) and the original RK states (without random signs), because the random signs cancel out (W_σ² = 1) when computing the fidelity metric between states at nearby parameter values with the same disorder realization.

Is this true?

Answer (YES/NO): YES